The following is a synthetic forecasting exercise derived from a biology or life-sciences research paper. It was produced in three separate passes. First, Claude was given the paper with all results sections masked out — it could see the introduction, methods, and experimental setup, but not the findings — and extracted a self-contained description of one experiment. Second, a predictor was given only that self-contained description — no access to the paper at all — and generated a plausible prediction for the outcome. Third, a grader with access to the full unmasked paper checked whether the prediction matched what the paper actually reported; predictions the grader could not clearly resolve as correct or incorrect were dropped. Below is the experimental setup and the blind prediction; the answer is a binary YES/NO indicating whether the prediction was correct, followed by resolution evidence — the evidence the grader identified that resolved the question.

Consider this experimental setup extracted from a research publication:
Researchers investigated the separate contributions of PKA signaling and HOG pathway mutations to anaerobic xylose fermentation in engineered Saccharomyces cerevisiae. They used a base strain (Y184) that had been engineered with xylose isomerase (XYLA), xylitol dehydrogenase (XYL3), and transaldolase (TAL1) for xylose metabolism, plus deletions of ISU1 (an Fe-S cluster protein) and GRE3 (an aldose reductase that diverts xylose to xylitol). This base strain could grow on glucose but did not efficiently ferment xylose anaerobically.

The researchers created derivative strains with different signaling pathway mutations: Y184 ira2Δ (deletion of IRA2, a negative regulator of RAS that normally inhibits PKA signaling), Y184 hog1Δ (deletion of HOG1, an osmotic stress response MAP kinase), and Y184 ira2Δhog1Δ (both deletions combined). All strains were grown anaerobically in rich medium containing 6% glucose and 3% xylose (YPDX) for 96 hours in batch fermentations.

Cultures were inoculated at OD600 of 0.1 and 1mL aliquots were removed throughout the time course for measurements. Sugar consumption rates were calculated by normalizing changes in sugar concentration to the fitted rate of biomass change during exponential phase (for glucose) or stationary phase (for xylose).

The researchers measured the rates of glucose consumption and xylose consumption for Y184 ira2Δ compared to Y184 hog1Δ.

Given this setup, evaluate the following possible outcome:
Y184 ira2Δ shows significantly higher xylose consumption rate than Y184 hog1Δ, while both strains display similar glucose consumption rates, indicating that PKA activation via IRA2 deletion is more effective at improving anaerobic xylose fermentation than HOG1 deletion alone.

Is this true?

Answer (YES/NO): NO